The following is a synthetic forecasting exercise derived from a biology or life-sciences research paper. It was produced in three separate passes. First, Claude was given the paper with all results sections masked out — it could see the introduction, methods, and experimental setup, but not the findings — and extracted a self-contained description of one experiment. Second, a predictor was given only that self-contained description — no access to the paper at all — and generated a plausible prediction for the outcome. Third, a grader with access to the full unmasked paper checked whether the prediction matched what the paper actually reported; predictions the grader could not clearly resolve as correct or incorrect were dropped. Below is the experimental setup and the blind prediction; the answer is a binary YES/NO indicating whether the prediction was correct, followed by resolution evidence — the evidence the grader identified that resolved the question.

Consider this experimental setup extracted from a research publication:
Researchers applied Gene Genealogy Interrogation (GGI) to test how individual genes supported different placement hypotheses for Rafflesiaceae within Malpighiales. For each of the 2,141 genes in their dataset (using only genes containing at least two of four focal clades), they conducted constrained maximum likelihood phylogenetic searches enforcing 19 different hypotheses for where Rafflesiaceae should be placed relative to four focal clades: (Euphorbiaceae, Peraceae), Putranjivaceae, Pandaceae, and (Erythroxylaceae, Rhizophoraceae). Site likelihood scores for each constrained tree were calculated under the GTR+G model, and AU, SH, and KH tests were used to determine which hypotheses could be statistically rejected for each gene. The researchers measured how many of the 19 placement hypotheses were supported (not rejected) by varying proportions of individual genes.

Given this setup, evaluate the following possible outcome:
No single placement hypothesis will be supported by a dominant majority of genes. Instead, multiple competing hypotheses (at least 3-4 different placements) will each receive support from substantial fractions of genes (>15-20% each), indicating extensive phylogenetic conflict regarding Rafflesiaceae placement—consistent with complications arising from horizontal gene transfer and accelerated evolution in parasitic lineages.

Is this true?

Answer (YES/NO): NO